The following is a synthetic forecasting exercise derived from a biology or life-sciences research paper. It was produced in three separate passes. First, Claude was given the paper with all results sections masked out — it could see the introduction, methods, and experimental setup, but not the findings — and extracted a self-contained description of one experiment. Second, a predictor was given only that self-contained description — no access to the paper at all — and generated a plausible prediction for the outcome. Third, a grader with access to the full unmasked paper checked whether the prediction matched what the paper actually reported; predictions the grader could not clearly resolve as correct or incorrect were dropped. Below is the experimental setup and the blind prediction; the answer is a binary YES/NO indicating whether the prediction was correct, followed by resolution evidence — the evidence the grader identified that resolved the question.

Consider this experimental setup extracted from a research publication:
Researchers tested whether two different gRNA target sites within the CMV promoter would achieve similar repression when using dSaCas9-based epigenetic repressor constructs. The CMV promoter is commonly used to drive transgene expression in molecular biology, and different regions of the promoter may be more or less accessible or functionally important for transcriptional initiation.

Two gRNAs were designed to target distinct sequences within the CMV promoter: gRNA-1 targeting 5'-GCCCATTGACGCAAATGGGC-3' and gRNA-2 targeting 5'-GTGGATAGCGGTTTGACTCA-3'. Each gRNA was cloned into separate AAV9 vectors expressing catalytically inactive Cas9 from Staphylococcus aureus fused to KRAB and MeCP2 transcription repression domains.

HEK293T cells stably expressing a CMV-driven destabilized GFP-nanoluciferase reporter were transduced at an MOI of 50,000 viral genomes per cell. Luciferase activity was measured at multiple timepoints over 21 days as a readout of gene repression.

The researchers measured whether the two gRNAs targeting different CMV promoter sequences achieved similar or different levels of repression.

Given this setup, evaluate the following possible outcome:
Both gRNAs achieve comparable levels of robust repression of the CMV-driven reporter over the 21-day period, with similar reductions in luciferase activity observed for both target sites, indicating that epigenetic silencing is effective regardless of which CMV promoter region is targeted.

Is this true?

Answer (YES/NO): NO